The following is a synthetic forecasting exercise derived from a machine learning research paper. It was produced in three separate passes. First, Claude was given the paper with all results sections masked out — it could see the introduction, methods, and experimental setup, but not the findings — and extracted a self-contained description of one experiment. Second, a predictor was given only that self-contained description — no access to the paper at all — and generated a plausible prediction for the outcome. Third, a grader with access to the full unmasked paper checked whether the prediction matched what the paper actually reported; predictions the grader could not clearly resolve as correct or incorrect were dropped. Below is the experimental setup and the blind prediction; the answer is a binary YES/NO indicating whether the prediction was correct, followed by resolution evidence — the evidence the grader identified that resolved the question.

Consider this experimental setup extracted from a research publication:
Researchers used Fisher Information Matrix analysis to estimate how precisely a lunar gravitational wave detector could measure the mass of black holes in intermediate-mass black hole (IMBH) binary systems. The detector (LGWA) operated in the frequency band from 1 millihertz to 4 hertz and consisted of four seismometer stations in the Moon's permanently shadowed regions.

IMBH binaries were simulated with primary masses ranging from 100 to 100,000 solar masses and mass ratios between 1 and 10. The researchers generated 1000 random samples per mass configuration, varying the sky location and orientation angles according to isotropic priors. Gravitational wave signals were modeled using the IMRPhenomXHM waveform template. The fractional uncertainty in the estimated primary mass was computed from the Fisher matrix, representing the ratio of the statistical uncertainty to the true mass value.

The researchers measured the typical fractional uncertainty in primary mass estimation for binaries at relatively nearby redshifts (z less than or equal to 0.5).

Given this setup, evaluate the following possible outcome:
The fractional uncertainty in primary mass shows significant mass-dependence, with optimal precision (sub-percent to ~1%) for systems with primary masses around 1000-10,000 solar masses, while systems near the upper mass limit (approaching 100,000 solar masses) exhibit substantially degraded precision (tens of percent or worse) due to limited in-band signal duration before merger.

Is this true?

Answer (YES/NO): NO